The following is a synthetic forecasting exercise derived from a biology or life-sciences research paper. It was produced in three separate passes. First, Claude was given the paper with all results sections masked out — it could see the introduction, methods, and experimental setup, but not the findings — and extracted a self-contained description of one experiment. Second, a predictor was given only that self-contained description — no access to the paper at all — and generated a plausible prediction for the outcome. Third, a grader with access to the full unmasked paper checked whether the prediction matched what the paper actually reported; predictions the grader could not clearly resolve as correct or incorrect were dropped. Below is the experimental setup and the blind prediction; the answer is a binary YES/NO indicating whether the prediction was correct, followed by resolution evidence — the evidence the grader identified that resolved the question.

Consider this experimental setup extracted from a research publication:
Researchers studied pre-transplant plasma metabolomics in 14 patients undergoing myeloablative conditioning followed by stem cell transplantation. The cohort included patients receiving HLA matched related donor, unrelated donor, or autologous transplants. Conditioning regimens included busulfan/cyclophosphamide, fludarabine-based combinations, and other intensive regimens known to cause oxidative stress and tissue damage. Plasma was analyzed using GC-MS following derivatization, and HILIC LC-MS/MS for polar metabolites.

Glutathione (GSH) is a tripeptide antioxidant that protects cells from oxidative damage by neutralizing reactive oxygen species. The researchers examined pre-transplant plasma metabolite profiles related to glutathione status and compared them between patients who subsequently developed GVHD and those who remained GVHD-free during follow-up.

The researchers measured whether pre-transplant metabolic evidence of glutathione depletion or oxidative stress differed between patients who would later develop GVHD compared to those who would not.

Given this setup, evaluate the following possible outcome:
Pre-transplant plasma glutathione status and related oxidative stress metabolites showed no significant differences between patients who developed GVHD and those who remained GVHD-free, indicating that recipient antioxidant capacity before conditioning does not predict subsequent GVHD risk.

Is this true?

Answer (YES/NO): NO